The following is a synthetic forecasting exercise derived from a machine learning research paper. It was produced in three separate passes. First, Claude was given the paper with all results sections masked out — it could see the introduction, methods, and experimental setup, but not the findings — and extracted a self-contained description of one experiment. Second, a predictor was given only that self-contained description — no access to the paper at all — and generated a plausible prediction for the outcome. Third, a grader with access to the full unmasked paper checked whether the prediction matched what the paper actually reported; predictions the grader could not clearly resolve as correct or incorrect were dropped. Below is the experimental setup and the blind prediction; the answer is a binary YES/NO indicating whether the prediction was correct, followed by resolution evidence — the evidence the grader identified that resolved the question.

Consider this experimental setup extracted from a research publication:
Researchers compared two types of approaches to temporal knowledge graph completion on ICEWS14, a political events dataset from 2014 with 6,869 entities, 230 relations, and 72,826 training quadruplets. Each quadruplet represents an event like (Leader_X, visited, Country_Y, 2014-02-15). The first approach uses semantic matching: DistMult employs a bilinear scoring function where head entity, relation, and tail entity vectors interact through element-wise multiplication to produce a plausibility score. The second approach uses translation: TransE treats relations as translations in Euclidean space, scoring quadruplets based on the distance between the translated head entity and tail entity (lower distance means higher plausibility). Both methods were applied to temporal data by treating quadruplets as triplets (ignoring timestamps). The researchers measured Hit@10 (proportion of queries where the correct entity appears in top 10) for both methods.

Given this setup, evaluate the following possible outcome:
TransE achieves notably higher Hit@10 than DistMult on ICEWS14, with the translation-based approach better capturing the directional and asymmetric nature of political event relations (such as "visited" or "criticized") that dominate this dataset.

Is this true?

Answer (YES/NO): NO